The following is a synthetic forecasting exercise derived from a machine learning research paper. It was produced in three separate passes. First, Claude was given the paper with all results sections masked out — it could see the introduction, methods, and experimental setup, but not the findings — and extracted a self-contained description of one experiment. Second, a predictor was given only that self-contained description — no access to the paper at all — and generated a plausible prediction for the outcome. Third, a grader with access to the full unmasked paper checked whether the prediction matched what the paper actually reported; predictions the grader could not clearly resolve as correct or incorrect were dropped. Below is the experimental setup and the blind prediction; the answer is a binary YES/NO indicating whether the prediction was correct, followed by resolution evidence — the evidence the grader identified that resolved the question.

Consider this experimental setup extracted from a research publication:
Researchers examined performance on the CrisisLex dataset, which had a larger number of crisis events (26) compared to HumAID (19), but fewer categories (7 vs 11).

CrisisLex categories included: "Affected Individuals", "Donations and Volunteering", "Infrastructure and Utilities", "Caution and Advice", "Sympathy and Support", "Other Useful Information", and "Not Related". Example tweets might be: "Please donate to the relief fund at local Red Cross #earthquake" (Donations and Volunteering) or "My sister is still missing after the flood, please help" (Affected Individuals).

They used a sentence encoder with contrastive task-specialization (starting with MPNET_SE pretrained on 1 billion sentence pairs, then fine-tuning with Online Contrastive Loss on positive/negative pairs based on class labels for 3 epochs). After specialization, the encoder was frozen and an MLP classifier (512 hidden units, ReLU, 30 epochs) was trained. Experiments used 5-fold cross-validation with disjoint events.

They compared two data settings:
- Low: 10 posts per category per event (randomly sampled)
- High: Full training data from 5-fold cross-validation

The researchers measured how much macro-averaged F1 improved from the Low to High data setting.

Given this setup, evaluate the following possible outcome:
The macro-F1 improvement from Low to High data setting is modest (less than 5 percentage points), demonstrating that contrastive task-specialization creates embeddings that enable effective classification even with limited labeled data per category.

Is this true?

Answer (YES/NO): NO